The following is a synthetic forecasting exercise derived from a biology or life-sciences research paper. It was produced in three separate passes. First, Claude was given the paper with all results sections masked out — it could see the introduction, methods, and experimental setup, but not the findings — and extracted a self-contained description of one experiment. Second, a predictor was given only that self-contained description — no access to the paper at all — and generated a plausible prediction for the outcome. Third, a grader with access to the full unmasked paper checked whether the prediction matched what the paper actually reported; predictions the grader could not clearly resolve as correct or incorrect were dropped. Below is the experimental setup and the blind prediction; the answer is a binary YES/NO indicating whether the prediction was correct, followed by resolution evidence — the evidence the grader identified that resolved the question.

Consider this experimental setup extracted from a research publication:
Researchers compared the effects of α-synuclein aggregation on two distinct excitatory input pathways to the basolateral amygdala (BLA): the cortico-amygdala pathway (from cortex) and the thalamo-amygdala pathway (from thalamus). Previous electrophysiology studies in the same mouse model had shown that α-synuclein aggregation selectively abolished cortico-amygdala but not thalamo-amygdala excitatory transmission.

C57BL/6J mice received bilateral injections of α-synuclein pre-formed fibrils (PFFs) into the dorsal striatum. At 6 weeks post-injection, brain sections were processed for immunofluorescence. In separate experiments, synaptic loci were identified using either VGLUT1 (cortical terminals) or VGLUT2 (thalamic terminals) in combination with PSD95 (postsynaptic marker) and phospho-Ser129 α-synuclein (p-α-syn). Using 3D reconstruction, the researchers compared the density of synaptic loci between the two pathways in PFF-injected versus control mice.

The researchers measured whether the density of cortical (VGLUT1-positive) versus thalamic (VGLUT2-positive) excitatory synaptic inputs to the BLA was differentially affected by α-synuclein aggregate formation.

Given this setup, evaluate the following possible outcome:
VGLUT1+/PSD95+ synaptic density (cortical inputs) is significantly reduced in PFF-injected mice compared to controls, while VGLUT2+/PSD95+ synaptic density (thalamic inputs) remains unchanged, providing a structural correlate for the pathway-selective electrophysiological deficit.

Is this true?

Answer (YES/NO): NO